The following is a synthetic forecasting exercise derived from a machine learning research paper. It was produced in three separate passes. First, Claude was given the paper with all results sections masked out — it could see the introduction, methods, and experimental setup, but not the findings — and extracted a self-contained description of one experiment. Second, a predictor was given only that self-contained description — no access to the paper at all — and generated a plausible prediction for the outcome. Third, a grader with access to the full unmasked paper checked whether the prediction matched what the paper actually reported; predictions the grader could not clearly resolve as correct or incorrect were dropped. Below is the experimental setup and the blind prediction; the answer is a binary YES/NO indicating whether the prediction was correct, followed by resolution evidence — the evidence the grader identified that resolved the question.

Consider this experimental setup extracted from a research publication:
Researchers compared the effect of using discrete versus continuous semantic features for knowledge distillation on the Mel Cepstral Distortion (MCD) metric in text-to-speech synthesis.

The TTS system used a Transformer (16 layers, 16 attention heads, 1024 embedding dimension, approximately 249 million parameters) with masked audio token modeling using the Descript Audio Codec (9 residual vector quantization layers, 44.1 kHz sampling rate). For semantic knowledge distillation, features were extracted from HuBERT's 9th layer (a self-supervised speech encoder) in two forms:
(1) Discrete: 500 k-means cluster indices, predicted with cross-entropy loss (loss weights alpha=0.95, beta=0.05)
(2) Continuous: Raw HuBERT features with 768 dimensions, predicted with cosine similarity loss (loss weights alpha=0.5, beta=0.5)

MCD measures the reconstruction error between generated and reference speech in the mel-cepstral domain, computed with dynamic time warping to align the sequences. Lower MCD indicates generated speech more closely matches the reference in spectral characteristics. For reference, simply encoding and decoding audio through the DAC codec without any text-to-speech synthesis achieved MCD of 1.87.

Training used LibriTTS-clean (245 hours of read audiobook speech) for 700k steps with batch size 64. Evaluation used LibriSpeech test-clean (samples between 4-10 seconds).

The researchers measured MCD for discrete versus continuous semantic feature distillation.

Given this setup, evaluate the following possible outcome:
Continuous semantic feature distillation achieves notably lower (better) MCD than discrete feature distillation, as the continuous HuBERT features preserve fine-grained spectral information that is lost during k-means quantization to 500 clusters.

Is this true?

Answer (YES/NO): NO